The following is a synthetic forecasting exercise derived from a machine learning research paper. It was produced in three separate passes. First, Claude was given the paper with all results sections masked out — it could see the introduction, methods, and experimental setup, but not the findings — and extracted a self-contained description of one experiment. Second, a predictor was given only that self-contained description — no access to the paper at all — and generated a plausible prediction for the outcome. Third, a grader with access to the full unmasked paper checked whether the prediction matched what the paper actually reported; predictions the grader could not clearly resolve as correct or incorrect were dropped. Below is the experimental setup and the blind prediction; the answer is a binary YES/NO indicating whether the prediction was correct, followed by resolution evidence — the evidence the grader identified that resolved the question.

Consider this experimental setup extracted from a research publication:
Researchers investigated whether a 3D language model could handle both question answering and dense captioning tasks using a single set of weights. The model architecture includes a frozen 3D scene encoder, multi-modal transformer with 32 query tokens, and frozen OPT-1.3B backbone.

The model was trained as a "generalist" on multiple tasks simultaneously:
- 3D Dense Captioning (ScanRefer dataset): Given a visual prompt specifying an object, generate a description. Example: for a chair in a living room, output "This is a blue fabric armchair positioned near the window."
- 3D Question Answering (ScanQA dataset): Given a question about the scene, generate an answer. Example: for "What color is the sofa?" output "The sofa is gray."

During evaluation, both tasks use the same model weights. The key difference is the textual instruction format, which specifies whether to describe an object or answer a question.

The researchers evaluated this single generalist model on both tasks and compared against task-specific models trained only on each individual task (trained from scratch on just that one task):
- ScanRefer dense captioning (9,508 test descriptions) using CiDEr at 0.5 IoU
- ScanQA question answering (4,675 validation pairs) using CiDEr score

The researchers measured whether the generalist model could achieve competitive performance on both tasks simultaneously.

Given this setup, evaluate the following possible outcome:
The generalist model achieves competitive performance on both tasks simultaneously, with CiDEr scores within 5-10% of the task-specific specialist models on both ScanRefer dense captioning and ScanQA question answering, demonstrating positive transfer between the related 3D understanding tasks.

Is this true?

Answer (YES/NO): YES